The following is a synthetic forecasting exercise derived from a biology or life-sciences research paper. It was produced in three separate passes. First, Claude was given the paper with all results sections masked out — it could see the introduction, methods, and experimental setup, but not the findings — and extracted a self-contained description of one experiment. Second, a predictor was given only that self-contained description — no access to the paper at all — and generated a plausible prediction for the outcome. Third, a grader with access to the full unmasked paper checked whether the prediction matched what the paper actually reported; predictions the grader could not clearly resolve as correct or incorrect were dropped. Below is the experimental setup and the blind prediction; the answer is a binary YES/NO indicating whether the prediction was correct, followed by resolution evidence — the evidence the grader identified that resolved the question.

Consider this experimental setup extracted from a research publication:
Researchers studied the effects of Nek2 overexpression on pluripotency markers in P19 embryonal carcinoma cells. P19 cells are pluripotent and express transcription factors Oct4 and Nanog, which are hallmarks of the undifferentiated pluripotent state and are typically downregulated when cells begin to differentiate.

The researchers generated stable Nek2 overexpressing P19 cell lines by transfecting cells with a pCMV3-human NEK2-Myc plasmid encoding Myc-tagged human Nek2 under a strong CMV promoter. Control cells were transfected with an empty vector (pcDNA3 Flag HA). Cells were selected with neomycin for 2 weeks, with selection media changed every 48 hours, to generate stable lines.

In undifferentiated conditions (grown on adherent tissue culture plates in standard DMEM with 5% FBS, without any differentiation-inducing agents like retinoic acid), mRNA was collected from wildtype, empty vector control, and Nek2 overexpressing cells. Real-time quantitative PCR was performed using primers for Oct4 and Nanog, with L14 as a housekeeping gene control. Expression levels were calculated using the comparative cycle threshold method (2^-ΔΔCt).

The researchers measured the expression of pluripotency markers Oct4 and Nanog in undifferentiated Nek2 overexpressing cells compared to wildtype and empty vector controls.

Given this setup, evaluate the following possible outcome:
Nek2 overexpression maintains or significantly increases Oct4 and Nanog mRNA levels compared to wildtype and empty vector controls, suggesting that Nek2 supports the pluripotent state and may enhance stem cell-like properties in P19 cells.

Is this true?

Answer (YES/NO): NO